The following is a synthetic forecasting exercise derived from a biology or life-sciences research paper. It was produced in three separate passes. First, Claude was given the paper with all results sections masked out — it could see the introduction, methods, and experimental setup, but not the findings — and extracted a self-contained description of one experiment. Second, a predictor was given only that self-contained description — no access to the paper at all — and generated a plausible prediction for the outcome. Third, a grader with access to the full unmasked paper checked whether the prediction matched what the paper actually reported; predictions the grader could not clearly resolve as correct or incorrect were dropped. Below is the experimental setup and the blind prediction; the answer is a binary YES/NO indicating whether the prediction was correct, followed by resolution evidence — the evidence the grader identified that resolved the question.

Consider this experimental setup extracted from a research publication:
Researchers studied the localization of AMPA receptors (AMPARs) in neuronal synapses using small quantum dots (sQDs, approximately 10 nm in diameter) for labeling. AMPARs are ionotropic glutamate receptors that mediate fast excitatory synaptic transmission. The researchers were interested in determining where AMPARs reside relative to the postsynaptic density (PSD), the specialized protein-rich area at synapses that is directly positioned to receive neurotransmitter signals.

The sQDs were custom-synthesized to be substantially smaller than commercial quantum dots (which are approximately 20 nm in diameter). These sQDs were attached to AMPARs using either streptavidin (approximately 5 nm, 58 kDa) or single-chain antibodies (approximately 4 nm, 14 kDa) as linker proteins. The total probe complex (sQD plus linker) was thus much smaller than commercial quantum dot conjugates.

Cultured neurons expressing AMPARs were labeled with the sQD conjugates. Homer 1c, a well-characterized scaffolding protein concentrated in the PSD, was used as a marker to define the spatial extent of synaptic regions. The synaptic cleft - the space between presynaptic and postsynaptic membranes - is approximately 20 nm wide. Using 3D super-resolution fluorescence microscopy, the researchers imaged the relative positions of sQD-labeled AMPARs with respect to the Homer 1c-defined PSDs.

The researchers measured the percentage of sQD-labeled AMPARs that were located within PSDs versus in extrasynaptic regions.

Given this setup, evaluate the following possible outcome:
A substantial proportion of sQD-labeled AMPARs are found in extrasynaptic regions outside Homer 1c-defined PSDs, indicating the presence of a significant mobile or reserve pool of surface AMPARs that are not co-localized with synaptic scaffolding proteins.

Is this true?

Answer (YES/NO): NO